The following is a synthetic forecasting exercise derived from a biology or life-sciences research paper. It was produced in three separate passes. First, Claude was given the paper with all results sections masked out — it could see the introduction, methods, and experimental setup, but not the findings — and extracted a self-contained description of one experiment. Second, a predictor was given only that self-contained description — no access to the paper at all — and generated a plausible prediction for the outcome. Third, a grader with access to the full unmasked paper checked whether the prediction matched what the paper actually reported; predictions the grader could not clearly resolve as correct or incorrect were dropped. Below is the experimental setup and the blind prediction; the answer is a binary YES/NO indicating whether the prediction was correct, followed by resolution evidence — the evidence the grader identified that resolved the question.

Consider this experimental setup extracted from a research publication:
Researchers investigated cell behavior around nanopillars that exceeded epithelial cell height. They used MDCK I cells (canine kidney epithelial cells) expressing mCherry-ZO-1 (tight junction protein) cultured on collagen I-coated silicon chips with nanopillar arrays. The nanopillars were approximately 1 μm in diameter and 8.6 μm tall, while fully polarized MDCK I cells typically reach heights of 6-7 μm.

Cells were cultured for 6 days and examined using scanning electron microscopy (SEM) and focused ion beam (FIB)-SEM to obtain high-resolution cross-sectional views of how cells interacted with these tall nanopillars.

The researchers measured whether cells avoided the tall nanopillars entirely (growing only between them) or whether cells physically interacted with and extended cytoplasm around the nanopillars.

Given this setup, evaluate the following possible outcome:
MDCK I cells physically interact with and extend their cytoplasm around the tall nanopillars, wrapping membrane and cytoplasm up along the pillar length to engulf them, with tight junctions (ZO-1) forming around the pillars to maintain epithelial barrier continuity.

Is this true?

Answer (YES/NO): NO